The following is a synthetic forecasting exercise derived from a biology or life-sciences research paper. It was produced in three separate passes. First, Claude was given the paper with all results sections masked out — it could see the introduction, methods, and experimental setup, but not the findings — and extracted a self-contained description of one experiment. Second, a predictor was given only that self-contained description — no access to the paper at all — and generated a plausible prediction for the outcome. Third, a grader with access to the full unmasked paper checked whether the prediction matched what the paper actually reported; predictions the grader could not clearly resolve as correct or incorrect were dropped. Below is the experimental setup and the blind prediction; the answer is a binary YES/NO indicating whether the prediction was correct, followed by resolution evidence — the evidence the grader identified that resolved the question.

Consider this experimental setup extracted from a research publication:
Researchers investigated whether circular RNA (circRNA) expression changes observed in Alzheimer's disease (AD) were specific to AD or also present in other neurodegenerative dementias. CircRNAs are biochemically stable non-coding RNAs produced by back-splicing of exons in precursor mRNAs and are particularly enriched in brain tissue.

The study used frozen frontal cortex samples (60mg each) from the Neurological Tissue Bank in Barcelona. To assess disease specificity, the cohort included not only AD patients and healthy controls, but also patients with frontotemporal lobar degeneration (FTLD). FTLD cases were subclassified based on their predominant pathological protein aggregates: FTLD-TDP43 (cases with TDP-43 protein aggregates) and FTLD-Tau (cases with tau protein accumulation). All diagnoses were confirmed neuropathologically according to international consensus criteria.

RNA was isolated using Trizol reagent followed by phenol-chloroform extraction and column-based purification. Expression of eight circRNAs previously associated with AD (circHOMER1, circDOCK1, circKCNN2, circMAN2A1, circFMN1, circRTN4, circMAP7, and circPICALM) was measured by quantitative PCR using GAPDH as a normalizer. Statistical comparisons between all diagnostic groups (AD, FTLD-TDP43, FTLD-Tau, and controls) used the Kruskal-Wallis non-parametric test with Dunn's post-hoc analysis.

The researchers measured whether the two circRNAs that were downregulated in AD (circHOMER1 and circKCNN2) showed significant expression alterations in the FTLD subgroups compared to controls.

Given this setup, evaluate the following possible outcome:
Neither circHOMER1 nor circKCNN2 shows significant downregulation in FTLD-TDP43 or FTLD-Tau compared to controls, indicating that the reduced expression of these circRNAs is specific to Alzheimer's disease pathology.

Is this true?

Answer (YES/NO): NO